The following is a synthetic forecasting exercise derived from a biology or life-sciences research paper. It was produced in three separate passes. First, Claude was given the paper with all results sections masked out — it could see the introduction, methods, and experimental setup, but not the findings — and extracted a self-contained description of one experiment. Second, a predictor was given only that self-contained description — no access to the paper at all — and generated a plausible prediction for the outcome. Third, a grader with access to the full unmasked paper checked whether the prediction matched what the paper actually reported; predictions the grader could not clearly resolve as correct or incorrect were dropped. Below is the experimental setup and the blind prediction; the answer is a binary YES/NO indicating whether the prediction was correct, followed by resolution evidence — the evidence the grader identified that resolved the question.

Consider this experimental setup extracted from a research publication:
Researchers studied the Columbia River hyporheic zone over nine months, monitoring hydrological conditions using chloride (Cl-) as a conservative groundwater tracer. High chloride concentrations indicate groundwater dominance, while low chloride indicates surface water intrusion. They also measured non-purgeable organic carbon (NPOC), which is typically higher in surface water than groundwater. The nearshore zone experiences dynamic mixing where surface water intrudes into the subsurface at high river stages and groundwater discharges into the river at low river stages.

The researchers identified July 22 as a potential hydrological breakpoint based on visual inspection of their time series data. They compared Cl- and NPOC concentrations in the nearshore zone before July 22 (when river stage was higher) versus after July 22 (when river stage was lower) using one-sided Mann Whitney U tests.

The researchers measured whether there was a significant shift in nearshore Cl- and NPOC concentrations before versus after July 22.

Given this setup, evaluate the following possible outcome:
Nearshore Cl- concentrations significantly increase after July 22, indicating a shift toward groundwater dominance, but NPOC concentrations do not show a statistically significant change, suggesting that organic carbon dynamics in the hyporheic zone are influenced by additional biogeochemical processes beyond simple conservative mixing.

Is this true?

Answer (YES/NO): NO